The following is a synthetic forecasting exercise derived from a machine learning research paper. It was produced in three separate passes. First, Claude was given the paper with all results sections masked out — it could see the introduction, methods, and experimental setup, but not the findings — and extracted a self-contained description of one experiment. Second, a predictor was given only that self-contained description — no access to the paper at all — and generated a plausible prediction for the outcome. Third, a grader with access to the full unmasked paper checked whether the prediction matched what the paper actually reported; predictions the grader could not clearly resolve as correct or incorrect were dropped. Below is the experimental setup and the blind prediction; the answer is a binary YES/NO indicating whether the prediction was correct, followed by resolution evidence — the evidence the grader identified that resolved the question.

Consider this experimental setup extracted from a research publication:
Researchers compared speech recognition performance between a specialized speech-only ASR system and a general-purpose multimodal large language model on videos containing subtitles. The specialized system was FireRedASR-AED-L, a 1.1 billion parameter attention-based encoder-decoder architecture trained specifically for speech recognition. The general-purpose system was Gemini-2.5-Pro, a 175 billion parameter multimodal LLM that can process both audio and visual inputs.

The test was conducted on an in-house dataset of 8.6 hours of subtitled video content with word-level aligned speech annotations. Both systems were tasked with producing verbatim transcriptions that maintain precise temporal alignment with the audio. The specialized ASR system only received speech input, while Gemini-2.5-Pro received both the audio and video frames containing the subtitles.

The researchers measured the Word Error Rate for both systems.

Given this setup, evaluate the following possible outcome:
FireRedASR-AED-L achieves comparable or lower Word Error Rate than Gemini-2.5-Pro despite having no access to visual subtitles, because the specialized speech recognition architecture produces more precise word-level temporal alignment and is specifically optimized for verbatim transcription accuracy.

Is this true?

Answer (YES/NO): YES